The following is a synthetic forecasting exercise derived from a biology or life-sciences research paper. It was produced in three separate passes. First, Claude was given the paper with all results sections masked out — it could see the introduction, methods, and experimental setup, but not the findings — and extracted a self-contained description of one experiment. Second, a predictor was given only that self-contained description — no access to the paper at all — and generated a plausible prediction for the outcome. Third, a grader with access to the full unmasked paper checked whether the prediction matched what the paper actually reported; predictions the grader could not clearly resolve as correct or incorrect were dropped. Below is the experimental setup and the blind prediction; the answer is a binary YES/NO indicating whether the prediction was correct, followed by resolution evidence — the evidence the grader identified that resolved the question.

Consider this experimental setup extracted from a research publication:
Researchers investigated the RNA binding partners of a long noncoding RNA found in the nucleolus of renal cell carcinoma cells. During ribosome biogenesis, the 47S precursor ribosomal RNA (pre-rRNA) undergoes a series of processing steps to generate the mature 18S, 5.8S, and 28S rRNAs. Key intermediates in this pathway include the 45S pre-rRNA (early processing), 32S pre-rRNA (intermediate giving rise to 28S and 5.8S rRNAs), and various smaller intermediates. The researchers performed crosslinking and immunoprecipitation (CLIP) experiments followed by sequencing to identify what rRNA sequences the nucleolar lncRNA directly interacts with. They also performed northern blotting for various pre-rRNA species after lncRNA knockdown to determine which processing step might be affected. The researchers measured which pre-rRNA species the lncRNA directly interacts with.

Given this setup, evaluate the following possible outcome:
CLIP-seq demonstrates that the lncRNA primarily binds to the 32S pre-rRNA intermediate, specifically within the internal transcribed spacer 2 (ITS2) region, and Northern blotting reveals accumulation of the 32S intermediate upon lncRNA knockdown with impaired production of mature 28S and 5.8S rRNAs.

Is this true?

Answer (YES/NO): NO